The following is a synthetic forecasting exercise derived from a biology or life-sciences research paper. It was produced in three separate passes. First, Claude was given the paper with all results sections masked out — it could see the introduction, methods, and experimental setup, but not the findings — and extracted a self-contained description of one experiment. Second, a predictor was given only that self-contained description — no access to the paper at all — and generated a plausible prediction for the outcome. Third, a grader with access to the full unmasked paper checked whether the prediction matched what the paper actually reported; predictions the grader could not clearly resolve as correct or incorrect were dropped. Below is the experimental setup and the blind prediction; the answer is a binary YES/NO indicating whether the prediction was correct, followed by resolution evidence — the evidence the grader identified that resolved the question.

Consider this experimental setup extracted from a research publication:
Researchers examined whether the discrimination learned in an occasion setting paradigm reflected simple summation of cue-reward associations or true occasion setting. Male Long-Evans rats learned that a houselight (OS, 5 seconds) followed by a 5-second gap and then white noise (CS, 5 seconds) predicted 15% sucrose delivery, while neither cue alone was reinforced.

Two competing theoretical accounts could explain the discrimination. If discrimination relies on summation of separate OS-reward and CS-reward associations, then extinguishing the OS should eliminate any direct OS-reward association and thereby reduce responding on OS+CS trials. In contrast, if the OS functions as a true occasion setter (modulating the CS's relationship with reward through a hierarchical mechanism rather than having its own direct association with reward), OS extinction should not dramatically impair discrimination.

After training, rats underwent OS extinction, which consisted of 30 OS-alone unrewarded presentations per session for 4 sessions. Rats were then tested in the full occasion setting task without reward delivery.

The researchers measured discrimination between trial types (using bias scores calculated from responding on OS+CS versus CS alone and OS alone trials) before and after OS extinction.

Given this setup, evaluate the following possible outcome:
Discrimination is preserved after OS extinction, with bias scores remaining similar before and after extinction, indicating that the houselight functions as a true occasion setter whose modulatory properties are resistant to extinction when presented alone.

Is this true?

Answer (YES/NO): YES